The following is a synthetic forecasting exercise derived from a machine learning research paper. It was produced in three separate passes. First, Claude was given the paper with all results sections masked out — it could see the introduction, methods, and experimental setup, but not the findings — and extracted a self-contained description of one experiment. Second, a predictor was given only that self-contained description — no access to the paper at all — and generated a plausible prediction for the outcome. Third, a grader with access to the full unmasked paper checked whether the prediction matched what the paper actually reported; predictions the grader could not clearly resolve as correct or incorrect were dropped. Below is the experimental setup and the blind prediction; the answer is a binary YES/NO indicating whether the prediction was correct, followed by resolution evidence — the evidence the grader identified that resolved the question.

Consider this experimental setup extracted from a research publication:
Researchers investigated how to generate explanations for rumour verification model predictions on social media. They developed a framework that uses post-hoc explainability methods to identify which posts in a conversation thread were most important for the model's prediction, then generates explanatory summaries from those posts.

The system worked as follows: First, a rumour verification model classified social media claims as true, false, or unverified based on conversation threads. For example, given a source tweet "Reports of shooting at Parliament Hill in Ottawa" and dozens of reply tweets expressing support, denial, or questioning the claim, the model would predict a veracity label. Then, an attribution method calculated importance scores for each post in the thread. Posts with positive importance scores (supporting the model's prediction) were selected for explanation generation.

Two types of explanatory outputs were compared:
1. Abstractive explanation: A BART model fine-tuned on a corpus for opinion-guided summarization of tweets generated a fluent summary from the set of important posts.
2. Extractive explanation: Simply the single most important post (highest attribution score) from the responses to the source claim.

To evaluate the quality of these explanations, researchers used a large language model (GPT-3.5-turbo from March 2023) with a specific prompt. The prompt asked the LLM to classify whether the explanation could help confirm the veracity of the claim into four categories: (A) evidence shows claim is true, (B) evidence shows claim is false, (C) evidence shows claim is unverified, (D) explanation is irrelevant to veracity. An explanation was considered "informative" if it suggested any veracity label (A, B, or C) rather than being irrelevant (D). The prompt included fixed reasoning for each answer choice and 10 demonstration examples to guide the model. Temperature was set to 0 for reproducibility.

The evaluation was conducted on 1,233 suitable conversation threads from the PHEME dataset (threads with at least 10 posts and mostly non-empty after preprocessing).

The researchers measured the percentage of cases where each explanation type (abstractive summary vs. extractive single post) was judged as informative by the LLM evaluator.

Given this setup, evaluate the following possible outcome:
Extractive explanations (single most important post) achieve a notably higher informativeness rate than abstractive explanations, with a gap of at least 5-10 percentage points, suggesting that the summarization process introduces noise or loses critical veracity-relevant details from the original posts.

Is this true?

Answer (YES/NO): NO